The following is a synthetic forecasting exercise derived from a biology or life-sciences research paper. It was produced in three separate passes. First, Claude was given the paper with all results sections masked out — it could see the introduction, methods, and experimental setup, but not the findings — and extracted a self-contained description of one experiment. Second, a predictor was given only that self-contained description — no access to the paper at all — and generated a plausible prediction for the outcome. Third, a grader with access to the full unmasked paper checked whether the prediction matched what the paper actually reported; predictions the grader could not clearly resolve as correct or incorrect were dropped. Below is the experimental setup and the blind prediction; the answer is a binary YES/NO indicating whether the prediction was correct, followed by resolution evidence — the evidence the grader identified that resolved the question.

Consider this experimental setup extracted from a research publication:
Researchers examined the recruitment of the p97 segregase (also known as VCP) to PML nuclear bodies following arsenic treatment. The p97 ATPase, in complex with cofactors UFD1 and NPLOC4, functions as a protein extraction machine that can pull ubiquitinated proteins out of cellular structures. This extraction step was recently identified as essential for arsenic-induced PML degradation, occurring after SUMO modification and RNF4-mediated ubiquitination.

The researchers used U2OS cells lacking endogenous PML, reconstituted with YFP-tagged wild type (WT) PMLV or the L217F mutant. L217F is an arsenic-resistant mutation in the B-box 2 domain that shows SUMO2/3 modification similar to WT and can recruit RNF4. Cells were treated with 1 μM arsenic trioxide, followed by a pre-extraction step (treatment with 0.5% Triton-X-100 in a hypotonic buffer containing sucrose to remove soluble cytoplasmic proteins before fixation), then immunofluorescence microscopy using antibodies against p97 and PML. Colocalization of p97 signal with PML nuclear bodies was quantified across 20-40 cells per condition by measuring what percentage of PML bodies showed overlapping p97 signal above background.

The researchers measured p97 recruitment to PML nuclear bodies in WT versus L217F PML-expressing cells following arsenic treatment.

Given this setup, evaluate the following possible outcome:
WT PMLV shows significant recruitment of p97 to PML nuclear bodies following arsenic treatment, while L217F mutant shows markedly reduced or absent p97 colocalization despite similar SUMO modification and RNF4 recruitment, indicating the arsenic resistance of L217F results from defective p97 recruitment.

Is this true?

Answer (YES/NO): YES